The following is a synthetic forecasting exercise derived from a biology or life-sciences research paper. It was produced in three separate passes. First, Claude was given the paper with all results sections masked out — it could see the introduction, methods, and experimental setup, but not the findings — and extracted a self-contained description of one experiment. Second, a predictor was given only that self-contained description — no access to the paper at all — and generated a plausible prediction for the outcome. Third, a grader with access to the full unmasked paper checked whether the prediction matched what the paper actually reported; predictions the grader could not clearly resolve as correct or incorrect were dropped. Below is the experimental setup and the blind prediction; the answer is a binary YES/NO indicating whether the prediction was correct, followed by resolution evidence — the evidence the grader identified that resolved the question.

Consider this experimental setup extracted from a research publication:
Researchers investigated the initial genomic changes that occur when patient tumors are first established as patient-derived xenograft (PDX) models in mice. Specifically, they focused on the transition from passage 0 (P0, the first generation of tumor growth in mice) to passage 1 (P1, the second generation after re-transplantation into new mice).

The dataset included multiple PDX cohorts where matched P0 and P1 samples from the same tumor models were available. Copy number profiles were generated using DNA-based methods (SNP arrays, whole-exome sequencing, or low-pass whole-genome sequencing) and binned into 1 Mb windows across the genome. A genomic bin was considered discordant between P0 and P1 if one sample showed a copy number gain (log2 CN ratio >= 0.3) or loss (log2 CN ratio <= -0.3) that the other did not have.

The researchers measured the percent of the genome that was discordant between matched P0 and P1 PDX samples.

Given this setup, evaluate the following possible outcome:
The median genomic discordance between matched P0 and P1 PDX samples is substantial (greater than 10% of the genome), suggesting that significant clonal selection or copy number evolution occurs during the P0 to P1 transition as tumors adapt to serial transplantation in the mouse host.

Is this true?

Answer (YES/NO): NO